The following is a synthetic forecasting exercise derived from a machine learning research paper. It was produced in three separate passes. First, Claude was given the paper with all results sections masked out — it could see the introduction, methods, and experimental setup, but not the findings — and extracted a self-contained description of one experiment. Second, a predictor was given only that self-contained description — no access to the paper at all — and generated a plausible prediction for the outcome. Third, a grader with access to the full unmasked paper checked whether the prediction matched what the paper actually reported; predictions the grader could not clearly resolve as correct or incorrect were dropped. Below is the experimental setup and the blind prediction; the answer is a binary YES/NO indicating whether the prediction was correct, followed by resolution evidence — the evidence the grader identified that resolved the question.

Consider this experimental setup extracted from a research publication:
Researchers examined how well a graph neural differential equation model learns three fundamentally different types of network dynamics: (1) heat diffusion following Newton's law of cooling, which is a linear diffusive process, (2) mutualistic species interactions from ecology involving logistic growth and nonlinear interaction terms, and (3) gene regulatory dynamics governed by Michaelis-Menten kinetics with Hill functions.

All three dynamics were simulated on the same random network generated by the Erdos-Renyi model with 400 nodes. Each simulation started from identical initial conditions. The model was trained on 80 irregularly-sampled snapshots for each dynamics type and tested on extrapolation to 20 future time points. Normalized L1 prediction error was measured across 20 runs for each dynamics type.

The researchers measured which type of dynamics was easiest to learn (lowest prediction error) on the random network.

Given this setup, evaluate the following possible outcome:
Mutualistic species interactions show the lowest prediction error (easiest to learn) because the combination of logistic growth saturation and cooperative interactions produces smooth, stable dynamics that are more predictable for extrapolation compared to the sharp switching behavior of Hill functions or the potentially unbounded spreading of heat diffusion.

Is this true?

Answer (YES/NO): NO